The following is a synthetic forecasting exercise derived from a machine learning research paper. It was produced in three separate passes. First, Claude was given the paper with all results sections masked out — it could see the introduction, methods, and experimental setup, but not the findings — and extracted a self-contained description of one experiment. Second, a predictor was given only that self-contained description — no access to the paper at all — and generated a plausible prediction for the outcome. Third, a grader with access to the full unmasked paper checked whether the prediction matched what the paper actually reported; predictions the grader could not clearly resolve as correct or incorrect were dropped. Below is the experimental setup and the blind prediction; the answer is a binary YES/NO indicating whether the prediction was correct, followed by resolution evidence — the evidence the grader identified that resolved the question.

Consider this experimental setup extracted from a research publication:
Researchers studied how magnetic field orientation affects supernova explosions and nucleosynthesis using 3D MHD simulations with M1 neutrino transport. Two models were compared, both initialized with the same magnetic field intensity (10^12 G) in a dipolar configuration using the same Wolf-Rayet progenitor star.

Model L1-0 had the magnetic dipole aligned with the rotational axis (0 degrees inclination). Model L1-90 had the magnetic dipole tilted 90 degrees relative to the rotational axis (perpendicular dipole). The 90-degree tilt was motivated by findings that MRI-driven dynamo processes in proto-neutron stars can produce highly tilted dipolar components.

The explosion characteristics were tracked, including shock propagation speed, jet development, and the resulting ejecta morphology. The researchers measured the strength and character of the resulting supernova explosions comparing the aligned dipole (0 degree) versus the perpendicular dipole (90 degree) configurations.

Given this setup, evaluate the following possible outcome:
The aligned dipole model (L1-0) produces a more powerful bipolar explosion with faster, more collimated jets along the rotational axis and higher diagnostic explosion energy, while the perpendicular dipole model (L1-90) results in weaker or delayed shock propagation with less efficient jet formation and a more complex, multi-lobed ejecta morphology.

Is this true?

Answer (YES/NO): NO